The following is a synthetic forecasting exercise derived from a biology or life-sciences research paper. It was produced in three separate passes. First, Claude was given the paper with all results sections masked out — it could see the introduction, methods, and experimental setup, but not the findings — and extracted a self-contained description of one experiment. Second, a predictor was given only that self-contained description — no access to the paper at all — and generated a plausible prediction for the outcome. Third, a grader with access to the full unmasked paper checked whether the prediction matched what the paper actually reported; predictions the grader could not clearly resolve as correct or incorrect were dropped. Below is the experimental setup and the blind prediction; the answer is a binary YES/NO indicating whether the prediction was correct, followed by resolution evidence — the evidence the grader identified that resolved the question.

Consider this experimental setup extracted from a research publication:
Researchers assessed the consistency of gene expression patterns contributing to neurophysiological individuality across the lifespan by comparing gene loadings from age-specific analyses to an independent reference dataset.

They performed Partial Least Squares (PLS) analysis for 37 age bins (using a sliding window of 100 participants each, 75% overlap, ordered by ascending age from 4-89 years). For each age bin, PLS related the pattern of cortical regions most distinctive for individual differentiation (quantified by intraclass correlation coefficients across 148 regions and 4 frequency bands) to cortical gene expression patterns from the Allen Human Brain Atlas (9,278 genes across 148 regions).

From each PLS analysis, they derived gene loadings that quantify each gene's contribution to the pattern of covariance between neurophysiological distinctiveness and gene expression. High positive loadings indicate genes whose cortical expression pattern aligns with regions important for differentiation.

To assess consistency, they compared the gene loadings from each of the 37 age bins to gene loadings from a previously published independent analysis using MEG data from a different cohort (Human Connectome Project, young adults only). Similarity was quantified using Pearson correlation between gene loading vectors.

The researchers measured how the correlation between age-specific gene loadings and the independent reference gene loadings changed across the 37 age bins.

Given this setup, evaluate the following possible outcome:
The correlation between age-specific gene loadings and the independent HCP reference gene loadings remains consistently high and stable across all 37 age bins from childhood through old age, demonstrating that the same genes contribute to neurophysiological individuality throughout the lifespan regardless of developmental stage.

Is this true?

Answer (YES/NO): YES